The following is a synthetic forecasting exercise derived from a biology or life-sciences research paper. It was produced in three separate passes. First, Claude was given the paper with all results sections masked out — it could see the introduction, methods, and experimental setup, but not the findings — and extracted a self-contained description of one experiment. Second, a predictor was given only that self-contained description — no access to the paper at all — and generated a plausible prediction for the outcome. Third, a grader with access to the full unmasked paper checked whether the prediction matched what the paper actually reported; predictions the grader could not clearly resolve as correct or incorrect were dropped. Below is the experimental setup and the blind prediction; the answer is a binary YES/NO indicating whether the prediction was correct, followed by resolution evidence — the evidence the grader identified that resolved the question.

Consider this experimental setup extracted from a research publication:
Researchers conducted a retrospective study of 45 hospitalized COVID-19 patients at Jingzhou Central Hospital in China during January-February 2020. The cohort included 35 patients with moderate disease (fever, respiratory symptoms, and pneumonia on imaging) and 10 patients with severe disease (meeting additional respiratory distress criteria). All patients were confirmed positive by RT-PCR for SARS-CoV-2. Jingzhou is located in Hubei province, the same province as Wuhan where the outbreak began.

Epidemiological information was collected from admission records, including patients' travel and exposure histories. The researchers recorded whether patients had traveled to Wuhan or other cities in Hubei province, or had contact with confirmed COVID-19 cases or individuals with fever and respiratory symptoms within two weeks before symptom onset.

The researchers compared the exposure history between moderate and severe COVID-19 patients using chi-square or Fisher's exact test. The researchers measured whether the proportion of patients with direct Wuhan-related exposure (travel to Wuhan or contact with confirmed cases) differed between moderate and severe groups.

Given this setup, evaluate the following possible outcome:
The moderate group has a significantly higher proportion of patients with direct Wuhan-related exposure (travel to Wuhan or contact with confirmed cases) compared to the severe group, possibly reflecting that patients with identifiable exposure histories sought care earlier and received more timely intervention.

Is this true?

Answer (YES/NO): NO